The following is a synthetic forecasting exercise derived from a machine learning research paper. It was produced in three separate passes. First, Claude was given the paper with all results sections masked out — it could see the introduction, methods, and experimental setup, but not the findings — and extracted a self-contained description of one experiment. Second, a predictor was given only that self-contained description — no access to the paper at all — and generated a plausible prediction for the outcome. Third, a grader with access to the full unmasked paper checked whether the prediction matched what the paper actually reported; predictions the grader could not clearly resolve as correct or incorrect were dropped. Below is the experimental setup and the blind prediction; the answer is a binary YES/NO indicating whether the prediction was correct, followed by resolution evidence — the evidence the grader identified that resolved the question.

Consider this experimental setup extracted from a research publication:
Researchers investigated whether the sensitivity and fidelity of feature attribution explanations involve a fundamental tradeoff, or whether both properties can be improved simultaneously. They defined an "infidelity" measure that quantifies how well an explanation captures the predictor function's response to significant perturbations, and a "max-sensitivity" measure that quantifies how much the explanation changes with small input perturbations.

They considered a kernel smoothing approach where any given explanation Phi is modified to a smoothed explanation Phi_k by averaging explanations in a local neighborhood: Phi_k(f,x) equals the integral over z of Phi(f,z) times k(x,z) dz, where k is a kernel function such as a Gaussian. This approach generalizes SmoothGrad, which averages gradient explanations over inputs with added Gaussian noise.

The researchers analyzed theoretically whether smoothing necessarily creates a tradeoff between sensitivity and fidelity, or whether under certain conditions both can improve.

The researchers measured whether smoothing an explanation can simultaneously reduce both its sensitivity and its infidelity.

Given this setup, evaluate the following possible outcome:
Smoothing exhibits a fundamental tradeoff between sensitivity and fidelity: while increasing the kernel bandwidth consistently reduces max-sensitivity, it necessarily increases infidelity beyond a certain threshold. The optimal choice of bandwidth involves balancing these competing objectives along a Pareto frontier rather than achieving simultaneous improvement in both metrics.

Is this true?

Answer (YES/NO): NO